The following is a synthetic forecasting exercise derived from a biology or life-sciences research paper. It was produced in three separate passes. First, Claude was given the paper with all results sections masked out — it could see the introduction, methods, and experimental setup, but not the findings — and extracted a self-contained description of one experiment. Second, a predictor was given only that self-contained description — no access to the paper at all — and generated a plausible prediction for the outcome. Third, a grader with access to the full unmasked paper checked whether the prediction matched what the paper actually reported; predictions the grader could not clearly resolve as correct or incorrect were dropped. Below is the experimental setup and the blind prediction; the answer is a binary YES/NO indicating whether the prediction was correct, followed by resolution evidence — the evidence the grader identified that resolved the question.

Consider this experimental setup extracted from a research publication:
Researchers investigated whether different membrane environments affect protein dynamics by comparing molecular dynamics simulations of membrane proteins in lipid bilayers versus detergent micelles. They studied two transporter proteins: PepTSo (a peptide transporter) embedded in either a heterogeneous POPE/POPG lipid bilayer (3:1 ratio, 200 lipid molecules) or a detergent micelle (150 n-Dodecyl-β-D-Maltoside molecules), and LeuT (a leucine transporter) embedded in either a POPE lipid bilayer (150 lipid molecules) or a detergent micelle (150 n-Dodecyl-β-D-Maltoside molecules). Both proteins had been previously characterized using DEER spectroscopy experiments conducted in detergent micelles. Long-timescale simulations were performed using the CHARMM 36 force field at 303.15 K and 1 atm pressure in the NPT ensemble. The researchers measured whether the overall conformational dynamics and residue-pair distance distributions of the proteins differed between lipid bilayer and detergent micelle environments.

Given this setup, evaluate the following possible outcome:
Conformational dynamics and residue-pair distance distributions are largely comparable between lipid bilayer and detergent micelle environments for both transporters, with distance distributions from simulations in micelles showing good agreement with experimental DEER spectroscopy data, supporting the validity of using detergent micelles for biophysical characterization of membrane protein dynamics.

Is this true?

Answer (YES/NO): NO